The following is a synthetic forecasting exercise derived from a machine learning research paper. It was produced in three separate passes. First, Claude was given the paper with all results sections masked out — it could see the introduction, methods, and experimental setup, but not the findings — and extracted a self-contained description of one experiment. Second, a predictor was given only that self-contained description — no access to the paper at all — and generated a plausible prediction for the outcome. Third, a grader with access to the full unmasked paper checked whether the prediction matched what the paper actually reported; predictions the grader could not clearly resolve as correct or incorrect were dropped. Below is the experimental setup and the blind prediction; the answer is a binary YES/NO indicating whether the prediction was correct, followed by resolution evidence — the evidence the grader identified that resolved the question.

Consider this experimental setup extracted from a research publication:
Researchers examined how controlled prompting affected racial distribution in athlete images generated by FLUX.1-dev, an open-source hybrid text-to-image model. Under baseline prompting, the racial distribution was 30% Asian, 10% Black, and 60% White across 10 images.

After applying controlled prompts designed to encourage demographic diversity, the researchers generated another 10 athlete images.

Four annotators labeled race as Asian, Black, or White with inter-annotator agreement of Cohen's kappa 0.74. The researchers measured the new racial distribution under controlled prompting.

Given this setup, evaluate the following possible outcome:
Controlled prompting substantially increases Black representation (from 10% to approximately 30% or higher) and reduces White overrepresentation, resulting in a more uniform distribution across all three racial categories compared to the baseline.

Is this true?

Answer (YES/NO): NO